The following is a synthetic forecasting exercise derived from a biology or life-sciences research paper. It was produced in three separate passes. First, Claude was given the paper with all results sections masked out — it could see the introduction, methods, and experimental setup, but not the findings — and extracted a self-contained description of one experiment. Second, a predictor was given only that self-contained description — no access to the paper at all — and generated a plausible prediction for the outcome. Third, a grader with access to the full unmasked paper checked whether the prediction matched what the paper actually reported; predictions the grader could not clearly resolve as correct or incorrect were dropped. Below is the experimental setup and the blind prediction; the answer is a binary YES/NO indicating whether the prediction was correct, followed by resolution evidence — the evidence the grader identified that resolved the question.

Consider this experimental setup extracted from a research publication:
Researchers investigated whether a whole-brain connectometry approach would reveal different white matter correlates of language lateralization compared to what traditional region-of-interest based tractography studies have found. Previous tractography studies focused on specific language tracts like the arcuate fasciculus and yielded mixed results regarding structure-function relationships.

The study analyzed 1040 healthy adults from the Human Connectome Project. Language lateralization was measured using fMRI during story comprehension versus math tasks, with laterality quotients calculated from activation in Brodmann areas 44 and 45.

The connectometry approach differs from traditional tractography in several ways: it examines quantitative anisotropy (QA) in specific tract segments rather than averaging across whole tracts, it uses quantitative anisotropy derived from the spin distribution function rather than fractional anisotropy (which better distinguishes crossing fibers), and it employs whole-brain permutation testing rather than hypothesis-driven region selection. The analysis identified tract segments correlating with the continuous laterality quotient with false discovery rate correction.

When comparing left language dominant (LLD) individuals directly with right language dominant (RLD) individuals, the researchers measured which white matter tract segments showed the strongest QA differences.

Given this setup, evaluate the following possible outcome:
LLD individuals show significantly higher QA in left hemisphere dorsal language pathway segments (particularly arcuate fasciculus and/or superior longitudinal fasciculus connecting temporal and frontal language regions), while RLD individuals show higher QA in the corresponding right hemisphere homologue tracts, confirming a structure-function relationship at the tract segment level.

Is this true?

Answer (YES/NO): NO